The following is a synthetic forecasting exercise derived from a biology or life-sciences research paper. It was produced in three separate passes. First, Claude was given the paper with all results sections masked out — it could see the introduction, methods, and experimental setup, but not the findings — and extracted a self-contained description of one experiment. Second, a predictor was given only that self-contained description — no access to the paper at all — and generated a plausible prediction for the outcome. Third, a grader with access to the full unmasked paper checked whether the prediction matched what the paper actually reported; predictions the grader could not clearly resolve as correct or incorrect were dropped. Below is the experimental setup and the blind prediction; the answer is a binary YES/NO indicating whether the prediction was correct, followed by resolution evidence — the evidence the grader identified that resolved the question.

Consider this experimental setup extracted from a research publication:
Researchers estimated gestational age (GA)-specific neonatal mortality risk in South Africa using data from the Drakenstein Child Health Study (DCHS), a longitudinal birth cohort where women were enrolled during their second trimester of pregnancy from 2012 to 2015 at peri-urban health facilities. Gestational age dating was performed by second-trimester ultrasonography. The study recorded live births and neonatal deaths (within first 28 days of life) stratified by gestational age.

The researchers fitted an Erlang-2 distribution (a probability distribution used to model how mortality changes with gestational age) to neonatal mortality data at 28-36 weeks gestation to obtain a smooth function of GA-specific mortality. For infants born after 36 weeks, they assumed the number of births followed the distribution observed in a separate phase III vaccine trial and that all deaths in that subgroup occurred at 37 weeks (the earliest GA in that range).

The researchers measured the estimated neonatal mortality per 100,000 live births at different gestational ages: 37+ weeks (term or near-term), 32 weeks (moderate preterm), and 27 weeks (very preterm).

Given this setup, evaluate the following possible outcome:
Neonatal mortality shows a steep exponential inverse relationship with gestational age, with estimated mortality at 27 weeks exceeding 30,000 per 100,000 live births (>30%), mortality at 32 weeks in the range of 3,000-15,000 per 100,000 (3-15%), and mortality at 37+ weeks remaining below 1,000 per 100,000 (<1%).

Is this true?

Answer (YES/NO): NO